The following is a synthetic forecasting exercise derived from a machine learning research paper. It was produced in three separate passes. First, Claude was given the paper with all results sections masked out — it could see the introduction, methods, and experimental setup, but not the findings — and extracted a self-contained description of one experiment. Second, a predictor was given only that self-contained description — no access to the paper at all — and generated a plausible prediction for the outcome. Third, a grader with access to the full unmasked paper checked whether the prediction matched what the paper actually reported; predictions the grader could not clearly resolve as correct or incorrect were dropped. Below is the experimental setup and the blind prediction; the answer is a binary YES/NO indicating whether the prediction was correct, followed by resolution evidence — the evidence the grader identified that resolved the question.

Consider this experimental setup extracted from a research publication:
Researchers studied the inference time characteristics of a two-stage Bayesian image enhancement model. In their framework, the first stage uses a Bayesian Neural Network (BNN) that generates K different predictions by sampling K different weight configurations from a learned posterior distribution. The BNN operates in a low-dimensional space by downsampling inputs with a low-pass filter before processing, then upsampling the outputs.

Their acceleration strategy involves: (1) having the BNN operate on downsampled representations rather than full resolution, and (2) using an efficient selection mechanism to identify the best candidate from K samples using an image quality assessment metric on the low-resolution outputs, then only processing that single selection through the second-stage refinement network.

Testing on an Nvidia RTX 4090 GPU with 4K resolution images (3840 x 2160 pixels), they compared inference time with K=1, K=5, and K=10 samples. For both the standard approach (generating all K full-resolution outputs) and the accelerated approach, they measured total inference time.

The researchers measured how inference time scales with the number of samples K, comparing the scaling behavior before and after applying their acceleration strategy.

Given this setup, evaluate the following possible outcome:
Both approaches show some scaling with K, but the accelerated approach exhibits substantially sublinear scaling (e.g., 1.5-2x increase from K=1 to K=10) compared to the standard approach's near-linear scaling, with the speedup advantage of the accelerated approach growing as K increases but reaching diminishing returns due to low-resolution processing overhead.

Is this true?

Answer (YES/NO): NO